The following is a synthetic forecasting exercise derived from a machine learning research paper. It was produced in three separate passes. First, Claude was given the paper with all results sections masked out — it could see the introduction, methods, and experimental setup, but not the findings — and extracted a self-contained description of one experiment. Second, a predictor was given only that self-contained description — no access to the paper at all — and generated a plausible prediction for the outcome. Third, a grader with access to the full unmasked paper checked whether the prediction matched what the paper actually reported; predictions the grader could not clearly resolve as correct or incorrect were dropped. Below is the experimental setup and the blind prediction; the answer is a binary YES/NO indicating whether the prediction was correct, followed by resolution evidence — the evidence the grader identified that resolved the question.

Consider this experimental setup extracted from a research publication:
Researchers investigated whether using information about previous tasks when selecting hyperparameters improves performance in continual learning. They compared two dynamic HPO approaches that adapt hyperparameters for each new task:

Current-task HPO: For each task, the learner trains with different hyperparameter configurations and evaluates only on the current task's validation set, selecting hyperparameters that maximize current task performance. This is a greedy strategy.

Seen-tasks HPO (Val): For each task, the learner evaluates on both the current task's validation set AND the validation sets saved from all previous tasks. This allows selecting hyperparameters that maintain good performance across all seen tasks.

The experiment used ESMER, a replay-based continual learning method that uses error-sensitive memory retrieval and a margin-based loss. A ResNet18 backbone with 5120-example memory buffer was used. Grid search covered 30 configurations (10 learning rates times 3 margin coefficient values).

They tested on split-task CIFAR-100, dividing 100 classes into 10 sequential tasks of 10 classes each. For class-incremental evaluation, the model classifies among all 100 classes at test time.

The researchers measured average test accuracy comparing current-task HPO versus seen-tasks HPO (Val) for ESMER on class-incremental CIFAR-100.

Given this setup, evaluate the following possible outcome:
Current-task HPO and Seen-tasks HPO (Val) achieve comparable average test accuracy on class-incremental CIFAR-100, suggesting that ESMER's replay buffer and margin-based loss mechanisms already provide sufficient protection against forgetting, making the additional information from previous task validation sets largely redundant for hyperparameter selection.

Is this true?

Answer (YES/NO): NO